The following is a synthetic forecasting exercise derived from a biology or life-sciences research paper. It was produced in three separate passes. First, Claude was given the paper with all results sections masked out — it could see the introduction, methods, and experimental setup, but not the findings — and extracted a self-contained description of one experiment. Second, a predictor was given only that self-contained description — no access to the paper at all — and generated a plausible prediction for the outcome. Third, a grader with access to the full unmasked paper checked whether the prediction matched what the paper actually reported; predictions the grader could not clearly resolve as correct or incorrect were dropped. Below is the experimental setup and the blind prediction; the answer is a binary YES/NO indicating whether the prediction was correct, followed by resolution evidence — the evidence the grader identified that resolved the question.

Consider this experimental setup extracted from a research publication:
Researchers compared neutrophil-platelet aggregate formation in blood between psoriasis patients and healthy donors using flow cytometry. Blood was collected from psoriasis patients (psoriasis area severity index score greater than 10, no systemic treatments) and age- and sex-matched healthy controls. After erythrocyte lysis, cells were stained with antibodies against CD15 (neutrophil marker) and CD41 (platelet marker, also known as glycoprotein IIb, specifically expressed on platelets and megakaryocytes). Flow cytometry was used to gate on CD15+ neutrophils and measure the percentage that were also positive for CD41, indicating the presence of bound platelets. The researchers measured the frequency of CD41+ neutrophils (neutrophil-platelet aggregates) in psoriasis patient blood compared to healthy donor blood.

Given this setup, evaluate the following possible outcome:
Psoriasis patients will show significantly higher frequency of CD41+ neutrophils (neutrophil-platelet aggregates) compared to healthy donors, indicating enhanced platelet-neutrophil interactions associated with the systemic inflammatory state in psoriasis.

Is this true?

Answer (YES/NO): YES